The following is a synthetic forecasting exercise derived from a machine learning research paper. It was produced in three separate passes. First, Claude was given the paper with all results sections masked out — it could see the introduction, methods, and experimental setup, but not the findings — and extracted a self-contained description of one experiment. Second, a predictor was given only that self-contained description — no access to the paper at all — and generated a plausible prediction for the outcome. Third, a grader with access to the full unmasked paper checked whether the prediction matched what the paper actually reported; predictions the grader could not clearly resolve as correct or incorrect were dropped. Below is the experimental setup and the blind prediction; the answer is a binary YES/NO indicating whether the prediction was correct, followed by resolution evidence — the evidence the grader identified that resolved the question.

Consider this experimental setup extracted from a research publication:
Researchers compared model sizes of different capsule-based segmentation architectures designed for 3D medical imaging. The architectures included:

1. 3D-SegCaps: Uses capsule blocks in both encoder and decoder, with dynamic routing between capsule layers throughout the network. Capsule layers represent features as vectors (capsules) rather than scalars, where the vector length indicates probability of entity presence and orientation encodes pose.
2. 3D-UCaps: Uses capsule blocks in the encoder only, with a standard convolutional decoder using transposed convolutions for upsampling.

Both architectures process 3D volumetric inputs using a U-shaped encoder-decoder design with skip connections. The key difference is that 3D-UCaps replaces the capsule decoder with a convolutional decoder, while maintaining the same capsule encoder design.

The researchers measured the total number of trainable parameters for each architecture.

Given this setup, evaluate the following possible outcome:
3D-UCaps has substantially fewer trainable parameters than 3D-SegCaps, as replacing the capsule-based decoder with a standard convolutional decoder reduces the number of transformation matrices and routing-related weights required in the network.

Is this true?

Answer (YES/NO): YES